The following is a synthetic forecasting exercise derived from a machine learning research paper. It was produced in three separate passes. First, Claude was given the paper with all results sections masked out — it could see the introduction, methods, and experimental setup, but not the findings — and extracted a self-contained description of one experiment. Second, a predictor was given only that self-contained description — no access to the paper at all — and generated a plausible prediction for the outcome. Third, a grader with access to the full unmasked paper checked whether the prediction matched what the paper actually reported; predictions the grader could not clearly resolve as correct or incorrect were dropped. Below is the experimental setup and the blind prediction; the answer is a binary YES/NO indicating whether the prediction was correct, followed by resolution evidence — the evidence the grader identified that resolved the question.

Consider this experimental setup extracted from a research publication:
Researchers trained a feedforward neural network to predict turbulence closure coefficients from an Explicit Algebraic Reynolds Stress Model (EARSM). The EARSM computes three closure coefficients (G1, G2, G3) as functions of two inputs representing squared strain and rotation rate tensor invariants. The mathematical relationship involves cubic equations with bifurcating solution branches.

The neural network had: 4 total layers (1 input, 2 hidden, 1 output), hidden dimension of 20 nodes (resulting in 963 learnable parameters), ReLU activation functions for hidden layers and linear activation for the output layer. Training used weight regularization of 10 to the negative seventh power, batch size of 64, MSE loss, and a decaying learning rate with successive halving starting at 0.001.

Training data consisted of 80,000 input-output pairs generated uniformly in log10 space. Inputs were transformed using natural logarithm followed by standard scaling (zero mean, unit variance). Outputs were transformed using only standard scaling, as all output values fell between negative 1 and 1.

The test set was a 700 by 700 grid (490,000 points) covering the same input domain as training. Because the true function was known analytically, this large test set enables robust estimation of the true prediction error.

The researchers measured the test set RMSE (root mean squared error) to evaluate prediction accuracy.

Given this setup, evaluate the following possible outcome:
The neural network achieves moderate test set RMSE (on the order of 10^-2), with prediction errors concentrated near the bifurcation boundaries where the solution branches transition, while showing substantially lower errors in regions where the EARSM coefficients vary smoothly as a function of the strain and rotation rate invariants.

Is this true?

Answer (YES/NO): NO